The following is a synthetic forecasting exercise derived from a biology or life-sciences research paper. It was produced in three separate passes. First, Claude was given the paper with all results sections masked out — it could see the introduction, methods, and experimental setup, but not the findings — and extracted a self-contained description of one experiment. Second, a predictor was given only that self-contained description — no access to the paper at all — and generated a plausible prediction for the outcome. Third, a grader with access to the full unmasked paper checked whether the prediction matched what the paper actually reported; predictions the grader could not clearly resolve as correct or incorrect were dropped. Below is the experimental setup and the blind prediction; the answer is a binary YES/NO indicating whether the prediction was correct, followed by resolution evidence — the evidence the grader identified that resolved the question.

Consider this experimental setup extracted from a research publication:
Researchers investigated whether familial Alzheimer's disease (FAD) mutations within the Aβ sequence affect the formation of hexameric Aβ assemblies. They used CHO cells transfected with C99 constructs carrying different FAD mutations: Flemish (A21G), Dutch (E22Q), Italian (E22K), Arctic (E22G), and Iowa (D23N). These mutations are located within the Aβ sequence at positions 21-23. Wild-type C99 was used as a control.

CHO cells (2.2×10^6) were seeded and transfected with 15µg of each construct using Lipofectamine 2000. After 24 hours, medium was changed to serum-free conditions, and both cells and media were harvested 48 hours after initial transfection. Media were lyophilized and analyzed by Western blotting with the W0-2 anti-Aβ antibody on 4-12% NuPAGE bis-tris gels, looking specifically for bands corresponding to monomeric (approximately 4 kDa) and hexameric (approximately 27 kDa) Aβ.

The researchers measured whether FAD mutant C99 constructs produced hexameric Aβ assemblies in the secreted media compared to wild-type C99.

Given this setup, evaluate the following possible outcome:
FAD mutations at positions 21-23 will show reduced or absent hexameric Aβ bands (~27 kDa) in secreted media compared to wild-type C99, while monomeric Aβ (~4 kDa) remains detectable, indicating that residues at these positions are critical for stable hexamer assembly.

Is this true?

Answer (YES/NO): NO